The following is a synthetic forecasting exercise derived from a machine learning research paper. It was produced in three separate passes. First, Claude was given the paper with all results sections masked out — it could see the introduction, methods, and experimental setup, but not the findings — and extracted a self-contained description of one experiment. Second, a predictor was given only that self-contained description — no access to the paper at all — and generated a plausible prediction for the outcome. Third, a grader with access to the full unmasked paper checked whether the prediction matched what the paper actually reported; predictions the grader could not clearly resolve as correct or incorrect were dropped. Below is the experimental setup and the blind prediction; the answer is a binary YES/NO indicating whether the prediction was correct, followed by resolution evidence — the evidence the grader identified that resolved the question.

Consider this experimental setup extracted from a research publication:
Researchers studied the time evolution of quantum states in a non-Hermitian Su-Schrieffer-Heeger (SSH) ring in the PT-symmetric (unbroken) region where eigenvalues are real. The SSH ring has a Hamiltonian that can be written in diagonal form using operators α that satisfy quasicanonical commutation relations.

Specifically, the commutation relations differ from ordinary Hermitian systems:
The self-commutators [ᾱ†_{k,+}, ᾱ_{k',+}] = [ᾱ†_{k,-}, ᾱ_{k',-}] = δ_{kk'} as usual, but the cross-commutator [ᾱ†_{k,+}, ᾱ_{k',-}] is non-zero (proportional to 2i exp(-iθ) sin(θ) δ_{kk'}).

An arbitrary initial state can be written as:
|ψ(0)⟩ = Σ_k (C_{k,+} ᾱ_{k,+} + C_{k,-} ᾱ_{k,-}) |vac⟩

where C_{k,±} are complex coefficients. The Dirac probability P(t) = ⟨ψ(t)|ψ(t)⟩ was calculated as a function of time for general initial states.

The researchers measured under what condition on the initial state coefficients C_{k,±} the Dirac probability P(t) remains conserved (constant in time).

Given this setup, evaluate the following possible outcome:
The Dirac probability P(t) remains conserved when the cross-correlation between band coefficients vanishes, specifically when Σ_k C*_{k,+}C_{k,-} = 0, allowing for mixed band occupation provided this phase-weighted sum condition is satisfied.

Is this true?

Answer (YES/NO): NO